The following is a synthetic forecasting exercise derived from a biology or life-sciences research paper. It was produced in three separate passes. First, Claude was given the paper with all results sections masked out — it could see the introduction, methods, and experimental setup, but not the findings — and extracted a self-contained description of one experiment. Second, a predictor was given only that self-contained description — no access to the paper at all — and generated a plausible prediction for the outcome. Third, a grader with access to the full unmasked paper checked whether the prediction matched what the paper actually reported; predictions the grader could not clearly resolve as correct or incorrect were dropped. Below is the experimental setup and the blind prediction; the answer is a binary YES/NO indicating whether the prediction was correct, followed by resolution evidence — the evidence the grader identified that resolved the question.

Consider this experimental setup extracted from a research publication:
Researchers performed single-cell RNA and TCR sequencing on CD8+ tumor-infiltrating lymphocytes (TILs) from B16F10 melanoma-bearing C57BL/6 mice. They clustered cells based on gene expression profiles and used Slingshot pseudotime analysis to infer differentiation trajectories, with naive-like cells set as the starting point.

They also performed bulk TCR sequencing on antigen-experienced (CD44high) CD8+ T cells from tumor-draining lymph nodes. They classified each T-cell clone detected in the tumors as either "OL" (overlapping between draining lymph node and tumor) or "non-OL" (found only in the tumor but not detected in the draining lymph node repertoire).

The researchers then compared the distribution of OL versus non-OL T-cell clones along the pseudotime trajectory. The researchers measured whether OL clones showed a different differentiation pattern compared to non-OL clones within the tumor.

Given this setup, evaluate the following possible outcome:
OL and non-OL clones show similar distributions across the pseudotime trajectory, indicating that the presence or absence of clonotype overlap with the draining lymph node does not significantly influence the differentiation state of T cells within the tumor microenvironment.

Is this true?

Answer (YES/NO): NO